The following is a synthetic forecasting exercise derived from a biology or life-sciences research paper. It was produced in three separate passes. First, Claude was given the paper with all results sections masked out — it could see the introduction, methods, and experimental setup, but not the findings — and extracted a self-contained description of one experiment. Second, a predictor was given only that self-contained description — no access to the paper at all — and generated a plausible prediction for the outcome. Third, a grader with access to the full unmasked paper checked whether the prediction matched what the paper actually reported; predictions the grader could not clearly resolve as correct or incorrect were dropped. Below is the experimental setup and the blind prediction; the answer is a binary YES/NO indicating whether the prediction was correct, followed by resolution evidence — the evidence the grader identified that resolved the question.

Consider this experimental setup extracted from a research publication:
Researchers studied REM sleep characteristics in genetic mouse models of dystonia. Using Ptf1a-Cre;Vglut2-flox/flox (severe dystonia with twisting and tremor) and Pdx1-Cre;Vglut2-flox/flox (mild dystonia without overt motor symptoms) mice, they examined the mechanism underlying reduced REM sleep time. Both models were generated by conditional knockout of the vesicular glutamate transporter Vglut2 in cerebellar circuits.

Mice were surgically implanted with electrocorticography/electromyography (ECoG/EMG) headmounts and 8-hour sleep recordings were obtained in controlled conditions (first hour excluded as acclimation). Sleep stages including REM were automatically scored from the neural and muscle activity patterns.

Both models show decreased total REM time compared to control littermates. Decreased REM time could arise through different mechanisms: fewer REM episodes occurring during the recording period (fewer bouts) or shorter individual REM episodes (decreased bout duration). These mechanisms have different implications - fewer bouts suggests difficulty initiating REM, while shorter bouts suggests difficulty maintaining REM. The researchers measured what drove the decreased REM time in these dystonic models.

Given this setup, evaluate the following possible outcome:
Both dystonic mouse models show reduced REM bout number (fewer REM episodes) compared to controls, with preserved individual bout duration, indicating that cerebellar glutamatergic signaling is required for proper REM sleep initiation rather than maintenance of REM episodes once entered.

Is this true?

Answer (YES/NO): YES